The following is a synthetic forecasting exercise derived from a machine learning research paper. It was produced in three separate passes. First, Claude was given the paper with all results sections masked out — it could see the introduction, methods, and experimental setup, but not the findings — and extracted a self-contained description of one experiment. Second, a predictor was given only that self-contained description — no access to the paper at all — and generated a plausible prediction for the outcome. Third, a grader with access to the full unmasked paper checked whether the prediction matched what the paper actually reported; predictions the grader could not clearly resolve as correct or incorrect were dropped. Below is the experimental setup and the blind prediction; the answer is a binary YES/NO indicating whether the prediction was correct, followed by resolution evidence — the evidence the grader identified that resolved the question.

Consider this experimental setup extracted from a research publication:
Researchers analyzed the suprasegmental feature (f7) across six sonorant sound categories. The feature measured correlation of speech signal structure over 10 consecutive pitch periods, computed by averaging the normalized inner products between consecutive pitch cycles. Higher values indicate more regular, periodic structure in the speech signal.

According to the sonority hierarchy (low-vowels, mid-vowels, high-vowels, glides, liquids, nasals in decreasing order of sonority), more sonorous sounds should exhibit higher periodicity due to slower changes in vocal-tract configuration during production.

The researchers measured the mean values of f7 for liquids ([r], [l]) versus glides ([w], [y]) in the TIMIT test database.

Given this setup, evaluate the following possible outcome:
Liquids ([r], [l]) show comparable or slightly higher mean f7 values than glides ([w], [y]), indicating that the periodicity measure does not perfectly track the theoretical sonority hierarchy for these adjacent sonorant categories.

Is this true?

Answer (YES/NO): NO